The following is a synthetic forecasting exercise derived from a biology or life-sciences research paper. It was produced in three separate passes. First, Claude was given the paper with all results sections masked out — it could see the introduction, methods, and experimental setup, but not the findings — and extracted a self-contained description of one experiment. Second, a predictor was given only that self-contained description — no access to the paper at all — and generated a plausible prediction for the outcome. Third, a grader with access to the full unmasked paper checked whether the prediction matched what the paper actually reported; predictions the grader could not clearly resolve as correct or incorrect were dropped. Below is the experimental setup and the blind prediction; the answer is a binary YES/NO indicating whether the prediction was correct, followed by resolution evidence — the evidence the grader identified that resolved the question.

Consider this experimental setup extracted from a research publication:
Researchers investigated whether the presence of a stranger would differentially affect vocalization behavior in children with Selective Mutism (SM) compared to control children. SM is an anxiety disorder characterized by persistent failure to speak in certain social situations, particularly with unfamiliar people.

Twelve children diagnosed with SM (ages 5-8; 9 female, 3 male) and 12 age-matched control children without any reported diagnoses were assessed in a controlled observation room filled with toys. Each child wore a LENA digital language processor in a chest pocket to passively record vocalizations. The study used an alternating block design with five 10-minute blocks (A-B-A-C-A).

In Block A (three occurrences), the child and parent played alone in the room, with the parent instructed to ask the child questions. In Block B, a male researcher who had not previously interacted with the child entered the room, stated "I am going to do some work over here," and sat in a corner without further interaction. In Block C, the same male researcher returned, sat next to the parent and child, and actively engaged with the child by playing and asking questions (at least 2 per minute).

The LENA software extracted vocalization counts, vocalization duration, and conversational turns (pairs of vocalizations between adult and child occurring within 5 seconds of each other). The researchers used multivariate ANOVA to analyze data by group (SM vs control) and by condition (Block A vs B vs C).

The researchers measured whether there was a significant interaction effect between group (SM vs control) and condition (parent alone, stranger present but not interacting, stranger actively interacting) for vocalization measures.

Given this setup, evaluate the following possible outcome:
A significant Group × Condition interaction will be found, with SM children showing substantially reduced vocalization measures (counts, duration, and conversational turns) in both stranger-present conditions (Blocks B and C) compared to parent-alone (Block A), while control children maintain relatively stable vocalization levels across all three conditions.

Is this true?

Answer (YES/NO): NO